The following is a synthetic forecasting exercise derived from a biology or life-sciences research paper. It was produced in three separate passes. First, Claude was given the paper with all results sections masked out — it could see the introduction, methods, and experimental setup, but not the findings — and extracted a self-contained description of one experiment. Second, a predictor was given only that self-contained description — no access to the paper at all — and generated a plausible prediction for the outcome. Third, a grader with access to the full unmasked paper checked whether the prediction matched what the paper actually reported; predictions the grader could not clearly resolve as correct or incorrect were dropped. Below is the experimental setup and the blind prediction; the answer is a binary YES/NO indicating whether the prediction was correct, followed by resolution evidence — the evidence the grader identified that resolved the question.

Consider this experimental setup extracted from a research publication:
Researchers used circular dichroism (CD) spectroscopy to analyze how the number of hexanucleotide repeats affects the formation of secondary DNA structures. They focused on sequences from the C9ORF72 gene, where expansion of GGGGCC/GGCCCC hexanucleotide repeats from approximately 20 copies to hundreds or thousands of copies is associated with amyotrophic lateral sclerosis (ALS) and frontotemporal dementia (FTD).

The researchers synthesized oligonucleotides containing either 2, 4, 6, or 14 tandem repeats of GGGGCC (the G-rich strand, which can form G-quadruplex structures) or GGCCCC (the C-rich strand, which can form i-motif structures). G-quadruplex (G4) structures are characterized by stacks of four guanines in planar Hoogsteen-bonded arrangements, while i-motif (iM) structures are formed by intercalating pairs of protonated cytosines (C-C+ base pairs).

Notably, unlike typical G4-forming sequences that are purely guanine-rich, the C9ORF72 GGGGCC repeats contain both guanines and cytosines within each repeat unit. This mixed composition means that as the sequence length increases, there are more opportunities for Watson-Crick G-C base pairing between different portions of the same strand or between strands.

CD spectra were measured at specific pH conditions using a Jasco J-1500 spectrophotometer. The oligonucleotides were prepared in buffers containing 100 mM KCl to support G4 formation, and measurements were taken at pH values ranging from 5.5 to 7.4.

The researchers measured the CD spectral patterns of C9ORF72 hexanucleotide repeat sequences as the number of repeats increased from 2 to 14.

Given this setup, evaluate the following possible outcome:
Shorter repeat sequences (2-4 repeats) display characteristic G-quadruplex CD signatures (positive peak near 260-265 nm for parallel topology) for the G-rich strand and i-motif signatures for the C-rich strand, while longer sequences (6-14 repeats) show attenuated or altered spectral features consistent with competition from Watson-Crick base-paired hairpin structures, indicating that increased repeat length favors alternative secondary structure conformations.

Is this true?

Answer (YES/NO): NO